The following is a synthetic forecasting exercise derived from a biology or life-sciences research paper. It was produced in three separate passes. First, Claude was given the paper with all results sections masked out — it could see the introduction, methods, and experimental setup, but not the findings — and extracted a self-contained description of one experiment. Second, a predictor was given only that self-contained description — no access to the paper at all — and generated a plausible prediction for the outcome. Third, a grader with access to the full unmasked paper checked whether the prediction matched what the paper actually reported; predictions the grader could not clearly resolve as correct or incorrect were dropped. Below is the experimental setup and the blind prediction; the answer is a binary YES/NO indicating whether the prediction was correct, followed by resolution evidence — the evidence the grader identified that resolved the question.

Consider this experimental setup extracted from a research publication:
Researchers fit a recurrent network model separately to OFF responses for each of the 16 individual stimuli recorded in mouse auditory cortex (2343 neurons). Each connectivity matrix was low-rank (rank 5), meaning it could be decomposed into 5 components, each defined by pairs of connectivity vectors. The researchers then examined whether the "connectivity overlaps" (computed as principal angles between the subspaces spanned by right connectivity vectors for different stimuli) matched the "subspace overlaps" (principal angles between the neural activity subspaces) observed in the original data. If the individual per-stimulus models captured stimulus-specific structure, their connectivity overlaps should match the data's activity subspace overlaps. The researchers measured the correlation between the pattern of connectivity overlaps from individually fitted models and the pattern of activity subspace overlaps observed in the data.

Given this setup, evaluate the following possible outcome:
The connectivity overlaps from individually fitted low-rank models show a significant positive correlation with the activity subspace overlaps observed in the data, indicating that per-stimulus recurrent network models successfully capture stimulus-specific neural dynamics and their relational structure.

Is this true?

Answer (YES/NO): YES